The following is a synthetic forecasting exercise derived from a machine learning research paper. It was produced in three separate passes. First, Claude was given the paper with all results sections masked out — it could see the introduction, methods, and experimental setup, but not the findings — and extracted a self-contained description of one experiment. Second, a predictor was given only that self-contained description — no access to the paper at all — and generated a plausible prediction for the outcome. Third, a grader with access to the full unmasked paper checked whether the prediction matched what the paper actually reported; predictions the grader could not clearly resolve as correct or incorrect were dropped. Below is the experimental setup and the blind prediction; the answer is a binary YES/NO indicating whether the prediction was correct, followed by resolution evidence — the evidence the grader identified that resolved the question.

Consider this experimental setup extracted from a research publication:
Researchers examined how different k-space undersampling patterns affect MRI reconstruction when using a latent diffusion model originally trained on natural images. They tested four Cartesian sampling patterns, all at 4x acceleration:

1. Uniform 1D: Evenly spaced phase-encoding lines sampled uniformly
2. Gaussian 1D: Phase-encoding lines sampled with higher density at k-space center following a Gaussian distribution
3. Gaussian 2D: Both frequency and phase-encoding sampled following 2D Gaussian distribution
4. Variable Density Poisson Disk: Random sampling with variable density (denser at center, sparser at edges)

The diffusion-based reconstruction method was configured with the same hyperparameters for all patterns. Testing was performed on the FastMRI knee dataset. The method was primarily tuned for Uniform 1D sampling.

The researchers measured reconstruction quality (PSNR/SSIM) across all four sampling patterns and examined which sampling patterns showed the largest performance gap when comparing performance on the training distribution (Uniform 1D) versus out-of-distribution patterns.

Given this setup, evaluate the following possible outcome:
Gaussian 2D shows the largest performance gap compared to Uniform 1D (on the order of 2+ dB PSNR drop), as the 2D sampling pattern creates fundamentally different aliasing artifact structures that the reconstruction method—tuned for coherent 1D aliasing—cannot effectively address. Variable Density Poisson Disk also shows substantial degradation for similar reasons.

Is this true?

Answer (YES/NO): NO